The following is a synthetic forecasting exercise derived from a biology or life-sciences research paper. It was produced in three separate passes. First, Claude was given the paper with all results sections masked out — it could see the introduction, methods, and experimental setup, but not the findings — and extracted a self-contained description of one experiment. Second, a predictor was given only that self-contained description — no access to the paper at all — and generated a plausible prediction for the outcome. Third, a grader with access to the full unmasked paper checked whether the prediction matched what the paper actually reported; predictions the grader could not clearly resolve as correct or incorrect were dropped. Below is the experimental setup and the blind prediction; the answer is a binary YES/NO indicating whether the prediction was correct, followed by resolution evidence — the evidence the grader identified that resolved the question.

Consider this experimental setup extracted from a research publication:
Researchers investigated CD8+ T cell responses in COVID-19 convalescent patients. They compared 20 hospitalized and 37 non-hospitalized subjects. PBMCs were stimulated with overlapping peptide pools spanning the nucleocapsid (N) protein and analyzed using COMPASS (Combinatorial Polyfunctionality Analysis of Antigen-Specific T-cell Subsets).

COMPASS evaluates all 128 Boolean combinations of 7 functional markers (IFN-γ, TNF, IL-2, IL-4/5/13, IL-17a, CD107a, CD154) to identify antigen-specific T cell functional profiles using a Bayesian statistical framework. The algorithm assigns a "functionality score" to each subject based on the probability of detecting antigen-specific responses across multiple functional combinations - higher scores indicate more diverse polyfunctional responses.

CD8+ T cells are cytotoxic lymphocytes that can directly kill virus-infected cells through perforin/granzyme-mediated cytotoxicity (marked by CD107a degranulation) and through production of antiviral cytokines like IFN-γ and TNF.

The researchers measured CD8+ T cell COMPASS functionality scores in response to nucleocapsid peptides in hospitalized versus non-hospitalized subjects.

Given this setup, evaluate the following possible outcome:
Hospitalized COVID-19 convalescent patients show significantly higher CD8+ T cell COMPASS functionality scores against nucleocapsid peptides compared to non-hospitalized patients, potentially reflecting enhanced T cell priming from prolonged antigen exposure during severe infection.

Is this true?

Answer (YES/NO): NO